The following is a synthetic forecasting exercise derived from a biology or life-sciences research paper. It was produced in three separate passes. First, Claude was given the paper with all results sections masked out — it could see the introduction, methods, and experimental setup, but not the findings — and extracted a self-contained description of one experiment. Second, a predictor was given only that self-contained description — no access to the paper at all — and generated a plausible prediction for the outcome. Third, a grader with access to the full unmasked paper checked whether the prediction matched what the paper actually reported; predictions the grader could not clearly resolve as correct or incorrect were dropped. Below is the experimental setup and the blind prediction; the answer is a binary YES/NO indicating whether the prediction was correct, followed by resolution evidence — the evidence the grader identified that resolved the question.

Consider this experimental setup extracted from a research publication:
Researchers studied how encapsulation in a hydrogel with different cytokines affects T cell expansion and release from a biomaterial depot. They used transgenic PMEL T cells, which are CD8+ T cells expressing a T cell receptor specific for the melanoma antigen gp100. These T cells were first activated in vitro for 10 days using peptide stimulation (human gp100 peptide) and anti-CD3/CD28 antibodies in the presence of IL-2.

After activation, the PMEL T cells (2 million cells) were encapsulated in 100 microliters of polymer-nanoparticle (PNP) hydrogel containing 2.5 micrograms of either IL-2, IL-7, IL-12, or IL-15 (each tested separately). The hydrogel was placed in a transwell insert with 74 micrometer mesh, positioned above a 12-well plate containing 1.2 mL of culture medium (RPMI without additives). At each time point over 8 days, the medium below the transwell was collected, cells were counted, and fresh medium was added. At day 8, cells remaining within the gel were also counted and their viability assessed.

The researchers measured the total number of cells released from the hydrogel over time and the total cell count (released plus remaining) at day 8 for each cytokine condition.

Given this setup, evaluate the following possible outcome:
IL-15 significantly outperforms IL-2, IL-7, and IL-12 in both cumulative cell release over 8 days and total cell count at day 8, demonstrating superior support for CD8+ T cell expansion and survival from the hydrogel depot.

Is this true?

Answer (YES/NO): NO